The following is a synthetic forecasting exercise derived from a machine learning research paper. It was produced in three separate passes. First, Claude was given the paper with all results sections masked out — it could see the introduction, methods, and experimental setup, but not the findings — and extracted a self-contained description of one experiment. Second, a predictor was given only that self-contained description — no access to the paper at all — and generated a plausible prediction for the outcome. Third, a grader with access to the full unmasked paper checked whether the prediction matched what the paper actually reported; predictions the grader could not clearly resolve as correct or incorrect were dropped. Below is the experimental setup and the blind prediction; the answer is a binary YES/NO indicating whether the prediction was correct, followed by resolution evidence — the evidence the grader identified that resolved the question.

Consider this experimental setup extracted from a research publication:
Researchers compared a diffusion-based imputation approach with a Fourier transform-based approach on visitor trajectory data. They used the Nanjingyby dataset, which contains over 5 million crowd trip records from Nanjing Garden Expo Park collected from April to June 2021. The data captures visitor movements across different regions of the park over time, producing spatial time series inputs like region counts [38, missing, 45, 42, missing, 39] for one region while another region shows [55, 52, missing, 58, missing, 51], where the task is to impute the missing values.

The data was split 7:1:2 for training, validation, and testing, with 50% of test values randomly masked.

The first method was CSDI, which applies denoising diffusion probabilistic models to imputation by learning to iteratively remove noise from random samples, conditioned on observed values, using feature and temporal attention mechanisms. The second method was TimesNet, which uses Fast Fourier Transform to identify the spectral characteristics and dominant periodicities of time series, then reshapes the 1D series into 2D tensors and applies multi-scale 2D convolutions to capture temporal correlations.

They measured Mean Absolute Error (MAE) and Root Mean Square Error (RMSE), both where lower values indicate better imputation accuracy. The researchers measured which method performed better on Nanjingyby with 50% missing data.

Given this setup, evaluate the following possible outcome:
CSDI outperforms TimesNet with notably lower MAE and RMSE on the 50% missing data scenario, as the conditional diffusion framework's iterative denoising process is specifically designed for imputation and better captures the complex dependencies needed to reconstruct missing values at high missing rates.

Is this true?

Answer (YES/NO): NO